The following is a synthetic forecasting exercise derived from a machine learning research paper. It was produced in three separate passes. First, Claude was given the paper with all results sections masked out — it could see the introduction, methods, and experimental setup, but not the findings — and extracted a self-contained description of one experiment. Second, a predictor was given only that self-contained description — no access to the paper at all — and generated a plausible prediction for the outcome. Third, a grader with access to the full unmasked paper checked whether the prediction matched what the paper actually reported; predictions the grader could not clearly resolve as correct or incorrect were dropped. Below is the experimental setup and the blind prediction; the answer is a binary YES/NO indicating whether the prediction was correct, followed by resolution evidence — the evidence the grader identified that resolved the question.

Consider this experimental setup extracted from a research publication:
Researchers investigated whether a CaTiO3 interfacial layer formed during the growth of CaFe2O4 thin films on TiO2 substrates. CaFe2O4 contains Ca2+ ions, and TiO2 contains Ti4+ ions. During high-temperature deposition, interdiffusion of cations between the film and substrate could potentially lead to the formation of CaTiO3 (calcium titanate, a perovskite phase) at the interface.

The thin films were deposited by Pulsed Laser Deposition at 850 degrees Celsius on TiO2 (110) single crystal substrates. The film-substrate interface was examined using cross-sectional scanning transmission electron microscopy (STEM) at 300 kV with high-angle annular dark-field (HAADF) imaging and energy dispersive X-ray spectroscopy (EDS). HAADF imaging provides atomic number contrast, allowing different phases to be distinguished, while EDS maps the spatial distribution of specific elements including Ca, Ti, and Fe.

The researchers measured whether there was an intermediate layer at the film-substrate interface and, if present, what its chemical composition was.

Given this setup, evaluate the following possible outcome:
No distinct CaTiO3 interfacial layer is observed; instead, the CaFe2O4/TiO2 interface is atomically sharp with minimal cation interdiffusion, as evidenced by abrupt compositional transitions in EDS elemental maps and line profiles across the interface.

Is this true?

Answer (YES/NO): NO